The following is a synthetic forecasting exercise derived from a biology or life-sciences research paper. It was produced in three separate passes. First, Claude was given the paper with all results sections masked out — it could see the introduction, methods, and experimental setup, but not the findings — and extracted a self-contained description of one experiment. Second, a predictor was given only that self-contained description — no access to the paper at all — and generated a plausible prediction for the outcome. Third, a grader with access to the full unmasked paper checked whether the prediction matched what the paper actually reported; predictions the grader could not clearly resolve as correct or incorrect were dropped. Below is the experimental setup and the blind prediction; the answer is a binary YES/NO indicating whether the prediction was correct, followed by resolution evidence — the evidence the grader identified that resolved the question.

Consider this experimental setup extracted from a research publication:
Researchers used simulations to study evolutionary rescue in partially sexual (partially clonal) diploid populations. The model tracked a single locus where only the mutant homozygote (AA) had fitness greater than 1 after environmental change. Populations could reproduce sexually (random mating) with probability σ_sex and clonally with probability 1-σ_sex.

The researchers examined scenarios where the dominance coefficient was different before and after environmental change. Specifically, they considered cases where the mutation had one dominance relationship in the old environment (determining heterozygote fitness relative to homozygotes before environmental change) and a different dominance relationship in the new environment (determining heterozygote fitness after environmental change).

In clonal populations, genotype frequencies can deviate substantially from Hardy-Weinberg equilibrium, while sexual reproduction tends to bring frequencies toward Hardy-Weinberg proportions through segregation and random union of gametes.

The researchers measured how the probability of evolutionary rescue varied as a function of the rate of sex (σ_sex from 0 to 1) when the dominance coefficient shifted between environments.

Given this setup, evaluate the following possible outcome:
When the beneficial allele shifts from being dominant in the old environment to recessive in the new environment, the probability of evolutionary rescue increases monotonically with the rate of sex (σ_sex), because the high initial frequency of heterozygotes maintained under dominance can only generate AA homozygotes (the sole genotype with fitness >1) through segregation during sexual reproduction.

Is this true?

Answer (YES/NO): NO